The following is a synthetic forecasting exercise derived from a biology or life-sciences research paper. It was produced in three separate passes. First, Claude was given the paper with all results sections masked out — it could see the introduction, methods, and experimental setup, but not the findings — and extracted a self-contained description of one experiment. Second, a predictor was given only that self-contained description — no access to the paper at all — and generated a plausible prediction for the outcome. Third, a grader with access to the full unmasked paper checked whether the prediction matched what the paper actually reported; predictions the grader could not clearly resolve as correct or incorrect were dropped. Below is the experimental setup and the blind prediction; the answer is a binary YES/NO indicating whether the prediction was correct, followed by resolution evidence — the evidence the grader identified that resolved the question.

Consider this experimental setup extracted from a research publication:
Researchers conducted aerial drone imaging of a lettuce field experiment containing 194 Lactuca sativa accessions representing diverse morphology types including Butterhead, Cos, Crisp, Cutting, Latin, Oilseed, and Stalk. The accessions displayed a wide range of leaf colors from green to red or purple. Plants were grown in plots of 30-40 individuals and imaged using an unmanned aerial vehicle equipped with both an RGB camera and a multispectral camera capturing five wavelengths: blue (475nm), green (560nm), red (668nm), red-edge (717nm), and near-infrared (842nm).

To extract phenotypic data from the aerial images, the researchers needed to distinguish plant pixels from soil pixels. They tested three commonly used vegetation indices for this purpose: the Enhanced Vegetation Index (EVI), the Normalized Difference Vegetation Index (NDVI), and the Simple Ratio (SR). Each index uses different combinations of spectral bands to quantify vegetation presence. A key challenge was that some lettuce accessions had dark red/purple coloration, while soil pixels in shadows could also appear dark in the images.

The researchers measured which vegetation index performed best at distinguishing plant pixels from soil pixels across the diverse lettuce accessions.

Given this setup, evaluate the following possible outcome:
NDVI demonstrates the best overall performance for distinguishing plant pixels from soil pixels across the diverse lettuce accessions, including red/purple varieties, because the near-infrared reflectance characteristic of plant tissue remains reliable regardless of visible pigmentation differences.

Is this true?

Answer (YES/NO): NO